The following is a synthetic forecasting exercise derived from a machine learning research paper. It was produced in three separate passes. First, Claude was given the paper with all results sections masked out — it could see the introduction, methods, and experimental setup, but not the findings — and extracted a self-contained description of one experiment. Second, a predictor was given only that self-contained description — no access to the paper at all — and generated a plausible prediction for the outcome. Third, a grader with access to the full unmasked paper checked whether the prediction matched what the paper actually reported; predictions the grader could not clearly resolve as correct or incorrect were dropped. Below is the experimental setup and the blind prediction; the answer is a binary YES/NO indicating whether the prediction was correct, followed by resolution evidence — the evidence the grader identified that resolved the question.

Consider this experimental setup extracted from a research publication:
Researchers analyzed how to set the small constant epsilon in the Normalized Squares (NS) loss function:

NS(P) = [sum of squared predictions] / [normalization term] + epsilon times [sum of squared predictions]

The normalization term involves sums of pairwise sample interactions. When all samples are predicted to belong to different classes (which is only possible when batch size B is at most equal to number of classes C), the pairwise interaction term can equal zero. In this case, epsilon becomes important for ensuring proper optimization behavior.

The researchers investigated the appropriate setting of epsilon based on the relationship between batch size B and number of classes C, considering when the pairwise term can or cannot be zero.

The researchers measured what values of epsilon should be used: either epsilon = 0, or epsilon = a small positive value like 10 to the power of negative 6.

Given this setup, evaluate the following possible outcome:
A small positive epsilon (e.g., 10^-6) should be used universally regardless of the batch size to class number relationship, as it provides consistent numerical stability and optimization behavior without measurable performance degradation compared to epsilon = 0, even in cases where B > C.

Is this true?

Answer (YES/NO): NO